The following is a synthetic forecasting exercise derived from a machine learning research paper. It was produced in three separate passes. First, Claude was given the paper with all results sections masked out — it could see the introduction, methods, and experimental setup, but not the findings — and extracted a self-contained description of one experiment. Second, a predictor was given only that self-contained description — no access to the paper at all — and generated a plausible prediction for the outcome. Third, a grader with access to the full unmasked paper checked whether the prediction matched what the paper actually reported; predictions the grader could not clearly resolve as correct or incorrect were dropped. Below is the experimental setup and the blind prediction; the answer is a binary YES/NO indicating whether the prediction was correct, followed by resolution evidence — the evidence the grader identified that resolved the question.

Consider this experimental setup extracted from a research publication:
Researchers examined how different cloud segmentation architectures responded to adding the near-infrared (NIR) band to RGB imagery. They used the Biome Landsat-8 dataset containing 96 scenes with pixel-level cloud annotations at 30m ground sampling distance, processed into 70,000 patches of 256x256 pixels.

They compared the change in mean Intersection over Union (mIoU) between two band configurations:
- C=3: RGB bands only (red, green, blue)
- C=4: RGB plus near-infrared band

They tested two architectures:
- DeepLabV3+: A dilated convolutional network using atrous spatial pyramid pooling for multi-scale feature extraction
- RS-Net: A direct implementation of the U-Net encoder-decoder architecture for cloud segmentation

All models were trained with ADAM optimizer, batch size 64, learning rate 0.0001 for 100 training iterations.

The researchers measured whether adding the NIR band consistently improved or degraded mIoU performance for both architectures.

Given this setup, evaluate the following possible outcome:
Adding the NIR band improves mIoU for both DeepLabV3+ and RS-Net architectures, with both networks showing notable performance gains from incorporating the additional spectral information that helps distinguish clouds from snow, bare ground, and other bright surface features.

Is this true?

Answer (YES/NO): NO